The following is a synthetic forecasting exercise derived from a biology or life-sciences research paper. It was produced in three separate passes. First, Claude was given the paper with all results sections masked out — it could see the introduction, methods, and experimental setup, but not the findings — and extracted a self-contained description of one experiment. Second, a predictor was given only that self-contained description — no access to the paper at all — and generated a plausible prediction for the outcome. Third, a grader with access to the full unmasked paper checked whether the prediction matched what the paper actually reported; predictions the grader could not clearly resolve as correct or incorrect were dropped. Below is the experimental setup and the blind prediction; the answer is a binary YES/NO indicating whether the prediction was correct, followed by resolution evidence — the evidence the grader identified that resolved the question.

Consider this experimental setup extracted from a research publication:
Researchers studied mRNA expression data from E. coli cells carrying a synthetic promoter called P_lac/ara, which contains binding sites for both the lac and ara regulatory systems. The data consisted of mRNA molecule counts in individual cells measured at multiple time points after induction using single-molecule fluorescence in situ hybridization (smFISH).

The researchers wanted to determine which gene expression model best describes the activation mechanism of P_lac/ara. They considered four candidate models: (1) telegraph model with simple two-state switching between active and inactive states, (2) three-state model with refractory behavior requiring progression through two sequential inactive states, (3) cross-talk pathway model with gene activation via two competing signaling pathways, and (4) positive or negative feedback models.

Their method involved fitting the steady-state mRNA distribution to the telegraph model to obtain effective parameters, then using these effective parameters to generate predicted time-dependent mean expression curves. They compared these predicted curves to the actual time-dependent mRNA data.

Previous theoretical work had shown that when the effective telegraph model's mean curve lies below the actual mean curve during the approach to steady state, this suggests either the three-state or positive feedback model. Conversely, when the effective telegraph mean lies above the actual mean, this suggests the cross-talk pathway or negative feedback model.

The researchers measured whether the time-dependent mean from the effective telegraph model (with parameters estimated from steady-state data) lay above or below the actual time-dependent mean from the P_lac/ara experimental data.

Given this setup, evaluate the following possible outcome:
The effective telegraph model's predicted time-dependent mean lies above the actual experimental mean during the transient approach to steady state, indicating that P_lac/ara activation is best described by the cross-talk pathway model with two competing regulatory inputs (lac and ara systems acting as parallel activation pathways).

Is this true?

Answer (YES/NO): NO